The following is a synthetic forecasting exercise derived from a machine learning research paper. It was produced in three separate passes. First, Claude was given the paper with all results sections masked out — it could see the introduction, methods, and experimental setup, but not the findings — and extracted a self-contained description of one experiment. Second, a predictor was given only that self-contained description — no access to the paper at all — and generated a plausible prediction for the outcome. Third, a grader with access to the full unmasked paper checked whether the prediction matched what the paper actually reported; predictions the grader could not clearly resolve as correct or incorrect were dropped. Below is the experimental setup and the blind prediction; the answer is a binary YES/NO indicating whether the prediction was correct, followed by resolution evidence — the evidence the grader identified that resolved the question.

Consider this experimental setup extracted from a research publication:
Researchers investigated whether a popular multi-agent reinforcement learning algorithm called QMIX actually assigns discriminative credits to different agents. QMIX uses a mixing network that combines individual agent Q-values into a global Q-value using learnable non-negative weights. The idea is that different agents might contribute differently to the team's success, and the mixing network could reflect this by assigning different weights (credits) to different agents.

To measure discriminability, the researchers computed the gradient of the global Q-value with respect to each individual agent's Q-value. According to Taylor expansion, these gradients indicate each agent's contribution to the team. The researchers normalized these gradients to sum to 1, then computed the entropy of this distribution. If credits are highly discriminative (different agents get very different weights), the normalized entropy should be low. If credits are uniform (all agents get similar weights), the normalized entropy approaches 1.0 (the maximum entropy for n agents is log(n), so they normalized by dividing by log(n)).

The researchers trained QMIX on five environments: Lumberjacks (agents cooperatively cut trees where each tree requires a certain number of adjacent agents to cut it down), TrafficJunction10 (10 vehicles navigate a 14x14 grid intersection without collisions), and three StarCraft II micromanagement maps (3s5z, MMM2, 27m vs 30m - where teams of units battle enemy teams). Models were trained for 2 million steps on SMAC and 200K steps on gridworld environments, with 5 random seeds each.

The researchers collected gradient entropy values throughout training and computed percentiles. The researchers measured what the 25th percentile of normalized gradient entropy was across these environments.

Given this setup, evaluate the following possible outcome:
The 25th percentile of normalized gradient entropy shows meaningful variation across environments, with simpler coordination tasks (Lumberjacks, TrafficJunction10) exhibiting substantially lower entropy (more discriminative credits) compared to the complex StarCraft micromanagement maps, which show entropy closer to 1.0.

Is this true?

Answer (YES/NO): NO